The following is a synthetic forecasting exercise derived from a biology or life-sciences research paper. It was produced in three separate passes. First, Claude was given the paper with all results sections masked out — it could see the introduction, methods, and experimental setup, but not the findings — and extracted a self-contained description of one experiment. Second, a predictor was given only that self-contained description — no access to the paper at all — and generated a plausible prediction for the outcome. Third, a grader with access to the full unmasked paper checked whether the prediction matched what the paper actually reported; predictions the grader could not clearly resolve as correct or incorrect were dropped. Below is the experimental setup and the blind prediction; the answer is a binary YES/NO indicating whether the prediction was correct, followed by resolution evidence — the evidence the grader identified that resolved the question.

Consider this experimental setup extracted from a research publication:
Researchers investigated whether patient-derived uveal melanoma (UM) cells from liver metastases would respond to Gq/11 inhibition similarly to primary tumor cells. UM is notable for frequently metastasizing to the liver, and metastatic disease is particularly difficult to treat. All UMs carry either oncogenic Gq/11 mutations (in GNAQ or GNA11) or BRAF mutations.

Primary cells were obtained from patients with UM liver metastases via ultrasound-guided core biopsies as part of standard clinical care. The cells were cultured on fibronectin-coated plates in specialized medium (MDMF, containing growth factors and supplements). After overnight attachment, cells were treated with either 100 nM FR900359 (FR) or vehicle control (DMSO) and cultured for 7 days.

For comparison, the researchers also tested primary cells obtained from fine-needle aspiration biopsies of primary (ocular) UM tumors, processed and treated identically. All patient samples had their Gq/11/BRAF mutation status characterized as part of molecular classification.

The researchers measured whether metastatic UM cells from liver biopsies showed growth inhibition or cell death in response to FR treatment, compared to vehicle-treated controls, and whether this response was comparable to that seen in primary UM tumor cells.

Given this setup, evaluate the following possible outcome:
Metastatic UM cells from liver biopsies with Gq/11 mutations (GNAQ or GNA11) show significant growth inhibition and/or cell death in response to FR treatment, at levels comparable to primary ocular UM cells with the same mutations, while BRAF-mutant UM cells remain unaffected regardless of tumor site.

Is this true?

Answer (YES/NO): NO